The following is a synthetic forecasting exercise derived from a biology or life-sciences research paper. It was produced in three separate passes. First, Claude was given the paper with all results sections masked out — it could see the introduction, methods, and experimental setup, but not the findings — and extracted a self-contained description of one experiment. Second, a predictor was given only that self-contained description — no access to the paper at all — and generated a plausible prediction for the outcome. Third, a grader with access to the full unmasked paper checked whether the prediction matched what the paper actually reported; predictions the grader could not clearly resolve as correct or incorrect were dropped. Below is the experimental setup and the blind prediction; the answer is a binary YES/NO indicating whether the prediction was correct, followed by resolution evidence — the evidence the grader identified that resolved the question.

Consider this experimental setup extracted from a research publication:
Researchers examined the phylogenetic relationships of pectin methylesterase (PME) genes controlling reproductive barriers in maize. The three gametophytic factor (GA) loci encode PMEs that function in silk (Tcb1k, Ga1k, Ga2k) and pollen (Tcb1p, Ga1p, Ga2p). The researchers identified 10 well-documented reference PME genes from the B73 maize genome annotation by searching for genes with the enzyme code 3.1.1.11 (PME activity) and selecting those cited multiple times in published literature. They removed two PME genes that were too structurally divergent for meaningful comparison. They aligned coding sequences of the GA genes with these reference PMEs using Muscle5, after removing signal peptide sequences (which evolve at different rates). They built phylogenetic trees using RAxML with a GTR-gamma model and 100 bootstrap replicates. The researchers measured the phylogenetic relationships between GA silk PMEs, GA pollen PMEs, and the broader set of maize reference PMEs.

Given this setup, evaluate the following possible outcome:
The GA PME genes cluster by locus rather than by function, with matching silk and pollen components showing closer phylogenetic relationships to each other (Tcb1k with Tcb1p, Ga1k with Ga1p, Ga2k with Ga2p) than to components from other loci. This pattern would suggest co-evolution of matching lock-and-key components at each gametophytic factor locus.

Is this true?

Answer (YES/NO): NO